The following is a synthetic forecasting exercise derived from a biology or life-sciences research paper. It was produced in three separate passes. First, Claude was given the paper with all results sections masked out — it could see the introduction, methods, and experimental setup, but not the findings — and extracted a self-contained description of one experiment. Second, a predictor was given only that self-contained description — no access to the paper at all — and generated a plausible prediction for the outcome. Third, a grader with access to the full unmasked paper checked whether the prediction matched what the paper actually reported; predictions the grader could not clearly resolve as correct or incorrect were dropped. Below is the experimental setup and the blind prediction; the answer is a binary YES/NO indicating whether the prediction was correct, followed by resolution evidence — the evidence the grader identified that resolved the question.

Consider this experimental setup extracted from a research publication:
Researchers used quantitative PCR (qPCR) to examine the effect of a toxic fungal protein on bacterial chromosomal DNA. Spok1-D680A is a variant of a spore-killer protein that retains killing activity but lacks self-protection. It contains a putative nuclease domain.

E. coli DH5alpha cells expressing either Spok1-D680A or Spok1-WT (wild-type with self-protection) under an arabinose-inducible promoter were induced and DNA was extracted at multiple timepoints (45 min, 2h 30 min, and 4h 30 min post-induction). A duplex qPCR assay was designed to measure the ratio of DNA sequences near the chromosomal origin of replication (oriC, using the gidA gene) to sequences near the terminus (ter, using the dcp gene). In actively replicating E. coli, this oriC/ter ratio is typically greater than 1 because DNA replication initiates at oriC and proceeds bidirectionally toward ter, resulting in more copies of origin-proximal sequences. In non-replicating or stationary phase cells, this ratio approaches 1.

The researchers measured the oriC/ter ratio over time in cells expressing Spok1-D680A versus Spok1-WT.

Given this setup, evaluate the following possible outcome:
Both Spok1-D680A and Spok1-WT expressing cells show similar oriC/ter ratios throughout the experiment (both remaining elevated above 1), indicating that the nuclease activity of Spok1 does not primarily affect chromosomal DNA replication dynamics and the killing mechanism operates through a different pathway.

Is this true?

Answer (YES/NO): NO